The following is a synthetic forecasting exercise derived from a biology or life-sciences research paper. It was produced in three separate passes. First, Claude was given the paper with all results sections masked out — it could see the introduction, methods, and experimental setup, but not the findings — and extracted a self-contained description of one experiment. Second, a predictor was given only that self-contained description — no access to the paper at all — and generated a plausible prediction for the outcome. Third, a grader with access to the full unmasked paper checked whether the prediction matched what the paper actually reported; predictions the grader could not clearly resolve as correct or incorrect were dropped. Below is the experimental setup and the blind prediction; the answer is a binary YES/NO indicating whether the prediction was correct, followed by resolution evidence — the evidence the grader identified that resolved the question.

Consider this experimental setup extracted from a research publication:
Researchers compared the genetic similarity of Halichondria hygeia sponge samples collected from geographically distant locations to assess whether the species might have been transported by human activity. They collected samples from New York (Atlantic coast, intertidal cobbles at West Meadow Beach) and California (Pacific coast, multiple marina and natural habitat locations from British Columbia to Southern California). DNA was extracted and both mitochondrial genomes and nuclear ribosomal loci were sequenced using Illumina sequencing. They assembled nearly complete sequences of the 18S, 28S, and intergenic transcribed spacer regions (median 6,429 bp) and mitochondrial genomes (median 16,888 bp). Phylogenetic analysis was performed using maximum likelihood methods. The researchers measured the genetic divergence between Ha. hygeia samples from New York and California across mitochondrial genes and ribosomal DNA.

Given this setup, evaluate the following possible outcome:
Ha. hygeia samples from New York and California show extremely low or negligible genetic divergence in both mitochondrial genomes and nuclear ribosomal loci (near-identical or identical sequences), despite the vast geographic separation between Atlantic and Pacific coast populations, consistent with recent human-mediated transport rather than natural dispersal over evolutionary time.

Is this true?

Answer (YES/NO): YES